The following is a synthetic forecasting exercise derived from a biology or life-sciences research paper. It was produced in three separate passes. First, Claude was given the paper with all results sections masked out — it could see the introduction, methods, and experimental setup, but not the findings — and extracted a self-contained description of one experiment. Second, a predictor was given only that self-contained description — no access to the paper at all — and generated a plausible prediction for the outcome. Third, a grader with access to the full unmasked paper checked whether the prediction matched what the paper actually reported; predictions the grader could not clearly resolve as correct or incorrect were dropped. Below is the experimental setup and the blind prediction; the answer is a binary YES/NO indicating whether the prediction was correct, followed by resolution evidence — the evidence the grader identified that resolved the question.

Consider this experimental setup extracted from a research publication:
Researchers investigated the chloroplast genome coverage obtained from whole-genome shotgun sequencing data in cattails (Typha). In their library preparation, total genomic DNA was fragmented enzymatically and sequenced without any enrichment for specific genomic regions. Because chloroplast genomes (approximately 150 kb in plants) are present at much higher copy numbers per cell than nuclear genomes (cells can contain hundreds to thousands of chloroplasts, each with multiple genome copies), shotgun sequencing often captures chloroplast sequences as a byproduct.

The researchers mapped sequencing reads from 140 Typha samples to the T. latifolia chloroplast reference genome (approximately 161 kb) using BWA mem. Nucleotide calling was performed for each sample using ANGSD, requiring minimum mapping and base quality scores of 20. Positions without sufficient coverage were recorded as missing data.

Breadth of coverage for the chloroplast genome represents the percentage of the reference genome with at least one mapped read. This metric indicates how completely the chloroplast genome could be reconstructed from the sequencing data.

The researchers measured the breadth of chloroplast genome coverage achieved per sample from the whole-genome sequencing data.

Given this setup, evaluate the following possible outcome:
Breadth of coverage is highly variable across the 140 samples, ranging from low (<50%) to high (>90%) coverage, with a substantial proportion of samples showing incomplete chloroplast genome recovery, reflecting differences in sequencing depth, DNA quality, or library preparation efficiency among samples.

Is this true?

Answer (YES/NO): NO